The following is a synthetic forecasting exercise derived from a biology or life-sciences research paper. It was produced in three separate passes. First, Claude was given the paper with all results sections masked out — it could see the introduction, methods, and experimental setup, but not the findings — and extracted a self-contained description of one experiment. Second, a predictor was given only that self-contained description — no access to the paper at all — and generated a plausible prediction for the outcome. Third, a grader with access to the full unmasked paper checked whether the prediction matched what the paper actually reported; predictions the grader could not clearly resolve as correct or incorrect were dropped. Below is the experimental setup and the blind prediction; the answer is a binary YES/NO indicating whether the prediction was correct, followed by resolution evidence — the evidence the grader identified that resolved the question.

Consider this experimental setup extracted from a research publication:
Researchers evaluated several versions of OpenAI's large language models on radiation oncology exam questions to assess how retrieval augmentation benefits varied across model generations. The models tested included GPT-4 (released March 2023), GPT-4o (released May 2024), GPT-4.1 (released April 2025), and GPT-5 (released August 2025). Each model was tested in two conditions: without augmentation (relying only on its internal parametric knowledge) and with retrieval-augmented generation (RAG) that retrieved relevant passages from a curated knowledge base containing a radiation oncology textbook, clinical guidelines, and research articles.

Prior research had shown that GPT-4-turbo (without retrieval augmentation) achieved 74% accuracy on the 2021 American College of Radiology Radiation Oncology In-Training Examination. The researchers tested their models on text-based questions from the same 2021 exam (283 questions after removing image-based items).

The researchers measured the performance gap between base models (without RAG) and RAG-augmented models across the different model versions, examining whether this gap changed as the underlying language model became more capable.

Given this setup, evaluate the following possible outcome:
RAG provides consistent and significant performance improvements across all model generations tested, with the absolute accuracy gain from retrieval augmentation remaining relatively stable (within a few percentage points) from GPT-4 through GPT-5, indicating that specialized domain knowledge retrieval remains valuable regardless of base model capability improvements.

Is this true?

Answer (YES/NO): NO